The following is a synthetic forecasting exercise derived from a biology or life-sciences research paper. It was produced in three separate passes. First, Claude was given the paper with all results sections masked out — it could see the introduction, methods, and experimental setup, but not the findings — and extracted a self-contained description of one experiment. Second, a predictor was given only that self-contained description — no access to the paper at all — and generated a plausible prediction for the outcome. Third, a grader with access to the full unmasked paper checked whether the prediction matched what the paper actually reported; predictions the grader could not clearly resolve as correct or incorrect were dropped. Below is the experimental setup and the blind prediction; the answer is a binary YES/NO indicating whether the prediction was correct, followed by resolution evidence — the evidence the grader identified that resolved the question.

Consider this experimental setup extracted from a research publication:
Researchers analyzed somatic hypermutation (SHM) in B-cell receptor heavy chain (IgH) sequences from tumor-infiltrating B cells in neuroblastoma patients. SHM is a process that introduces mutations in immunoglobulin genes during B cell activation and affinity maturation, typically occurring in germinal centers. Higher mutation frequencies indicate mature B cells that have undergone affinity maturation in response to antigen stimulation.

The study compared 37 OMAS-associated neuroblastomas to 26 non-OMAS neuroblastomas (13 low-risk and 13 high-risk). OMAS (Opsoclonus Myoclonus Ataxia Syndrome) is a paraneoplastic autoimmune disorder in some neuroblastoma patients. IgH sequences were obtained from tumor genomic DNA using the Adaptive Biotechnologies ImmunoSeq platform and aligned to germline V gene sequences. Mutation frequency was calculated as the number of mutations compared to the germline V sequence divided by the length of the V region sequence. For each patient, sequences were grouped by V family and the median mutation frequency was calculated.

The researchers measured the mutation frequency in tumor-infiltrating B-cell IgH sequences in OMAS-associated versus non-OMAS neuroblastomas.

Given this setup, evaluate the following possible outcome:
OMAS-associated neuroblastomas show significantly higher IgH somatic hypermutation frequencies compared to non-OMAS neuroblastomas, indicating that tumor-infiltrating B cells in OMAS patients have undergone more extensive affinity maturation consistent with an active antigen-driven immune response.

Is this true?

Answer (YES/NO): NO